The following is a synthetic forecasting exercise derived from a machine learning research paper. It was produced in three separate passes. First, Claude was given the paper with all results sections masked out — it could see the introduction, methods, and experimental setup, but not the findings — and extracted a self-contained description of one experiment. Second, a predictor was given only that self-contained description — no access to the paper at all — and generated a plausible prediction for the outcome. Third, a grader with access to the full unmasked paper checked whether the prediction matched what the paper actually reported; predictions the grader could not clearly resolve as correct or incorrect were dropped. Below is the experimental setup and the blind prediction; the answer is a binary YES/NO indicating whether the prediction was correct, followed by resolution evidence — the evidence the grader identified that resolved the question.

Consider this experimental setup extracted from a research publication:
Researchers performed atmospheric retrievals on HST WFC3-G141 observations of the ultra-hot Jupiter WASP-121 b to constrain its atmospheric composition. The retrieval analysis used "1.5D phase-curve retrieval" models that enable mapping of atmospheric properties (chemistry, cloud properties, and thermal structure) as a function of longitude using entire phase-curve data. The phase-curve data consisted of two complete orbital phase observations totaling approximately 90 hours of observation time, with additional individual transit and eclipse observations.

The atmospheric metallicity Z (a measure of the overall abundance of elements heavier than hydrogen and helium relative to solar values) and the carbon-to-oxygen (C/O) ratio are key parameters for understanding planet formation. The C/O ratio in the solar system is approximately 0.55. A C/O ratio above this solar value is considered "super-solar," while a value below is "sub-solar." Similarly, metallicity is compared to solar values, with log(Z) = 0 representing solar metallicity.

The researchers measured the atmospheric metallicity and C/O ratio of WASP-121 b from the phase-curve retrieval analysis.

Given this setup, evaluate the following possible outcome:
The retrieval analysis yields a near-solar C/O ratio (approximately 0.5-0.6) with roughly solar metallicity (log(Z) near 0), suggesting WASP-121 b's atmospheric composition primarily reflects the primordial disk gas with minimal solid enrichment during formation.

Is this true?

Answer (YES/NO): NO